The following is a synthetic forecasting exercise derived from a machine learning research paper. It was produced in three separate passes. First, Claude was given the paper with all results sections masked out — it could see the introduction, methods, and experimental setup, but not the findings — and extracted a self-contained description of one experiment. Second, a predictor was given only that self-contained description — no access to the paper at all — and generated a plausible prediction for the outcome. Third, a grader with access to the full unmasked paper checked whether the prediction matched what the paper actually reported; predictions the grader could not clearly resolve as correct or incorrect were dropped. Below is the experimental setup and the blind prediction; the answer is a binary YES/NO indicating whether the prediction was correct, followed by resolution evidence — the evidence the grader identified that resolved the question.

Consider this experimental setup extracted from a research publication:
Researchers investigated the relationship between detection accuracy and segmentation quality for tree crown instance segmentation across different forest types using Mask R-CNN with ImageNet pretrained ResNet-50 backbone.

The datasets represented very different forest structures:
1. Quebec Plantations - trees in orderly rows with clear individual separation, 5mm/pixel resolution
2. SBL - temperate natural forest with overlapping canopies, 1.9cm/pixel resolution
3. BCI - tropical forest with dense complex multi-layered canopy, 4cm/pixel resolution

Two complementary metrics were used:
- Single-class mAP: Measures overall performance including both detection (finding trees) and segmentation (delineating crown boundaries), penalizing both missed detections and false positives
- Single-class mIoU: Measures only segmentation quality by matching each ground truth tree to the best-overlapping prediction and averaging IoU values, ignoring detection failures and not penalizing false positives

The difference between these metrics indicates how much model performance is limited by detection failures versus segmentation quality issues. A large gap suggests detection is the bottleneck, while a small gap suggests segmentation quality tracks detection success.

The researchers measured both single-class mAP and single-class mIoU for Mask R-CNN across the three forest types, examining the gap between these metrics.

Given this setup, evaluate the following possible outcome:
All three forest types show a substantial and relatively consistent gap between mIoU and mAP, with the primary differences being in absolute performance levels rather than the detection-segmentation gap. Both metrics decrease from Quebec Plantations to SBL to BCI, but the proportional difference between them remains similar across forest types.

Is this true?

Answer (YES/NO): NO